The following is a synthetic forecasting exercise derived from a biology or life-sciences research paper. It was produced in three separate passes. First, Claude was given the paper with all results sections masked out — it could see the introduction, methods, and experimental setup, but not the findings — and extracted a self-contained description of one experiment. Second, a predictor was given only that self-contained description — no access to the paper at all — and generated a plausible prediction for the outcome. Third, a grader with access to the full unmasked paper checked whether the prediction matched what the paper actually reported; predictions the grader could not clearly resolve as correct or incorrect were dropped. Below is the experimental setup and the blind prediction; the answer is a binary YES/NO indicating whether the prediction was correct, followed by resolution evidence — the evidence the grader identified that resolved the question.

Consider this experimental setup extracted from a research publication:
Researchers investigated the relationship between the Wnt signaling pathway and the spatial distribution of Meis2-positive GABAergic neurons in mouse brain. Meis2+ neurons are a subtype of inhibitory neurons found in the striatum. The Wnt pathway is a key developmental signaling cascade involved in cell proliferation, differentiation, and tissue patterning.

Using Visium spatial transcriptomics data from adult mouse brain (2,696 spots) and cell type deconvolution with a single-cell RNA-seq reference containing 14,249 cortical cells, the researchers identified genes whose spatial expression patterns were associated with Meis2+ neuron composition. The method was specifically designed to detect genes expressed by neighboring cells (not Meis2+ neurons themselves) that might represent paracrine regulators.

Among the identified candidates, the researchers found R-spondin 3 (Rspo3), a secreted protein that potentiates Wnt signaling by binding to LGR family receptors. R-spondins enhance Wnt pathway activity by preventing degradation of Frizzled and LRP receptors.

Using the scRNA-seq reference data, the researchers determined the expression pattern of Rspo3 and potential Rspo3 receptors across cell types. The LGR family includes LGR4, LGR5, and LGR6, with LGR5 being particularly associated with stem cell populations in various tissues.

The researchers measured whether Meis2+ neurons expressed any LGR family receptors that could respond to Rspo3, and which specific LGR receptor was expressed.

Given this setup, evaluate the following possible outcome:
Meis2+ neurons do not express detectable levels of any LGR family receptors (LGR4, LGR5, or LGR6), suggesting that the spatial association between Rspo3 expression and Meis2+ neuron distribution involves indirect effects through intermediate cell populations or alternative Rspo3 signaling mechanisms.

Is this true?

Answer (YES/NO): NO